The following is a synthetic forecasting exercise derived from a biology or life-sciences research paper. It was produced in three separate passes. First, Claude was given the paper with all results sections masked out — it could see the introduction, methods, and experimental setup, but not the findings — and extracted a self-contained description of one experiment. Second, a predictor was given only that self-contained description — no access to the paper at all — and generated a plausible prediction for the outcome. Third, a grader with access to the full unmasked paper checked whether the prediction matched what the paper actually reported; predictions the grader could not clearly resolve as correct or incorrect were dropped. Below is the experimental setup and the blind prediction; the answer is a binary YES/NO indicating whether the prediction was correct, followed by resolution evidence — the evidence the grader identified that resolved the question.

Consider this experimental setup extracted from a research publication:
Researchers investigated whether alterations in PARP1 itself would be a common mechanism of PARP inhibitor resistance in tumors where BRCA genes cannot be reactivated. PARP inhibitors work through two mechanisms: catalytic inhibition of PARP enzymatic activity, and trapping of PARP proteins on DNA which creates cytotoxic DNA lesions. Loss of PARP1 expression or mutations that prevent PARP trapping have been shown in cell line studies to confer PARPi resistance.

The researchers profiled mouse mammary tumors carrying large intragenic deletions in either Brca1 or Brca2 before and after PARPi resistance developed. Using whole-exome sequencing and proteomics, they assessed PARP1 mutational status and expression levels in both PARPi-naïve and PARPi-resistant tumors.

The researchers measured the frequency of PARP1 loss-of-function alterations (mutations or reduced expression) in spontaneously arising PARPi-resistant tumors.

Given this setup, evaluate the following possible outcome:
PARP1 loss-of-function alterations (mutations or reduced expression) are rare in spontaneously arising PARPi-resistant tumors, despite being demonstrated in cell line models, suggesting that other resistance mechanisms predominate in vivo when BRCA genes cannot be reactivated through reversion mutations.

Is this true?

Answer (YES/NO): YES